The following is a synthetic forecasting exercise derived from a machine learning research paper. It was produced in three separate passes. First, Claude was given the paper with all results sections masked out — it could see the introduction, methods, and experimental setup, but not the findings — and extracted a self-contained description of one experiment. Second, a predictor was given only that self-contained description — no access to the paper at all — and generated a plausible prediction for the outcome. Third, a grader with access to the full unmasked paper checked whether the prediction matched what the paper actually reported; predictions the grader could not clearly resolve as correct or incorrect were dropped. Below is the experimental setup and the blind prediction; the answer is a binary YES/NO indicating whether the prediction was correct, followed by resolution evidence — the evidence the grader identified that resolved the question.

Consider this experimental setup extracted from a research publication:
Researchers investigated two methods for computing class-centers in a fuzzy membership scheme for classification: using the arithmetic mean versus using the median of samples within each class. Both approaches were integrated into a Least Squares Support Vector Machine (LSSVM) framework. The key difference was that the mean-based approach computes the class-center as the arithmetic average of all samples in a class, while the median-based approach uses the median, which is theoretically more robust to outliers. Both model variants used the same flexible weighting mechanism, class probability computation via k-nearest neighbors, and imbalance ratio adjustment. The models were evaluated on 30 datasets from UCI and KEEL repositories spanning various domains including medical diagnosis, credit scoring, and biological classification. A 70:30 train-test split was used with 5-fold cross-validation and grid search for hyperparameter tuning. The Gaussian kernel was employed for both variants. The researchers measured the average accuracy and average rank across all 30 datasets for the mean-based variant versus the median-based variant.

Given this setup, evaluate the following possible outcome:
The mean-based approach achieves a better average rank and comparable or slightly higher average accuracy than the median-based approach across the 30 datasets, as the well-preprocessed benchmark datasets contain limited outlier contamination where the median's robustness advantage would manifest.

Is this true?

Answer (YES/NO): NO